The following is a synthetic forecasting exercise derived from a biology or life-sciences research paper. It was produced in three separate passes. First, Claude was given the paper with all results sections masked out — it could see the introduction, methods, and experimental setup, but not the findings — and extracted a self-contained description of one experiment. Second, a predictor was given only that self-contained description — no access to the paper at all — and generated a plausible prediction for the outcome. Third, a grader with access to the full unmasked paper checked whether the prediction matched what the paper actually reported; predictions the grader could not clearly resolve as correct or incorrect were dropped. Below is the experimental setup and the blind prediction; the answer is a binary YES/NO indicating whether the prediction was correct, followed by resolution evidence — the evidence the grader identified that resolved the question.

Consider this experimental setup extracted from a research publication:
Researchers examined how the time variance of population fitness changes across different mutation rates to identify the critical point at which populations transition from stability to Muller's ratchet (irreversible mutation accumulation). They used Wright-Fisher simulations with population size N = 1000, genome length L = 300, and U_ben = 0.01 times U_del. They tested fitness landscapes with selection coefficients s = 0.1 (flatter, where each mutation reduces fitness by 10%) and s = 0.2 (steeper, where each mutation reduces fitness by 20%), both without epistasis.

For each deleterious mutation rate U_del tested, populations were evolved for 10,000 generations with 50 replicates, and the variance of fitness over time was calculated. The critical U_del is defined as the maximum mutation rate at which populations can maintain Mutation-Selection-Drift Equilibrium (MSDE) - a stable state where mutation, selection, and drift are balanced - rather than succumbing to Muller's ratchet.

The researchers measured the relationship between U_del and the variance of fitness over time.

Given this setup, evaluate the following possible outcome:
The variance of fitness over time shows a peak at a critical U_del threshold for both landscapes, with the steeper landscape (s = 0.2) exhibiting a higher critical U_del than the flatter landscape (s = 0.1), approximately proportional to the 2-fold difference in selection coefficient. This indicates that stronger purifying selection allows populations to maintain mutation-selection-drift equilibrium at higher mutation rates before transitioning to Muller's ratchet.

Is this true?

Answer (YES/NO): YES